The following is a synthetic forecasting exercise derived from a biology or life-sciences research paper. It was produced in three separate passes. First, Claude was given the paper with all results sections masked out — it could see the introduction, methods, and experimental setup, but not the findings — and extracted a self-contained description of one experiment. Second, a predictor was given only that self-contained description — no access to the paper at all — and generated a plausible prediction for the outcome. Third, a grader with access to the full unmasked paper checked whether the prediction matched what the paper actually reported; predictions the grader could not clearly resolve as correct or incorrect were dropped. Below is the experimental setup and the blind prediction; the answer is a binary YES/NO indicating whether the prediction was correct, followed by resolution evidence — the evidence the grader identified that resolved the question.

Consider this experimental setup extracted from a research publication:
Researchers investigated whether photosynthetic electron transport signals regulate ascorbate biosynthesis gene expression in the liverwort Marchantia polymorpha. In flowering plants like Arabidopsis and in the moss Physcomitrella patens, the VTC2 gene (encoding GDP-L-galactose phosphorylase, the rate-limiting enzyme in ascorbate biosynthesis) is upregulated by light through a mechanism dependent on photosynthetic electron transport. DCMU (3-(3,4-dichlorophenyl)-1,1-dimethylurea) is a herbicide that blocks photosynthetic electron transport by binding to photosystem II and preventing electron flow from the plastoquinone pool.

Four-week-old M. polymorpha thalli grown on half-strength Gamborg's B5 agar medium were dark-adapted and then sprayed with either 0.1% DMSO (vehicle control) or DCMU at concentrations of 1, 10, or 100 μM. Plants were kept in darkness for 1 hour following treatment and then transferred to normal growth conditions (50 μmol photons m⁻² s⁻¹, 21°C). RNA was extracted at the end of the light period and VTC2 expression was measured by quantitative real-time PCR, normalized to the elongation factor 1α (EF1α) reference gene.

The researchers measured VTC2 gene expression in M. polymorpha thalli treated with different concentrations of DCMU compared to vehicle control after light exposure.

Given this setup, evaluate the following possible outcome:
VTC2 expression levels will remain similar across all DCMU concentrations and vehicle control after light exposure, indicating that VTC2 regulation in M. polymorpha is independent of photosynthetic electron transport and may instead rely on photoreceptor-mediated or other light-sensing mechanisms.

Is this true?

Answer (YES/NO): NO